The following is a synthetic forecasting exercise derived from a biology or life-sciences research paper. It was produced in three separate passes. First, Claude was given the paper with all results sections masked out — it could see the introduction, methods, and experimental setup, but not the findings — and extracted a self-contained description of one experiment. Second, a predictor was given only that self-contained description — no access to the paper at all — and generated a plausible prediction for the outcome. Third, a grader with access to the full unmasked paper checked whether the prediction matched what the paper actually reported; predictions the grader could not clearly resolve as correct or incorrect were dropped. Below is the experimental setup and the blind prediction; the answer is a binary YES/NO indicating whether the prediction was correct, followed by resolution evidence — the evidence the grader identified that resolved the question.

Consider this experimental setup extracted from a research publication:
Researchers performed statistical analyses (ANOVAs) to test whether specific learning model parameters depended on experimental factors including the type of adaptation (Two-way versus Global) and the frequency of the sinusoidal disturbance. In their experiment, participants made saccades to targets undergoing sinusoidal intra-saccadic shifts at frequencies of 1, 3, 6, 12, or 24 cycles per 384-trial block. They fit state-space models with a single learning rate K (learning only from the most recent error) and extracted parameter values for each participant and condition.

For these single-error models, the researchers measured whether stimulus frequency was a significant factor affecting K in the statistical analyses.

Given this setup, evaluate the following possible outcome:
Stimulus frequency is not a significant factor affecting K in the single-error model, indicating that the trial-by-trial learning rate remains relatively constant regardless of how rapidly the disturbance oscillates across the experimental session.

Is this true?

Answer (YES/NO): YES